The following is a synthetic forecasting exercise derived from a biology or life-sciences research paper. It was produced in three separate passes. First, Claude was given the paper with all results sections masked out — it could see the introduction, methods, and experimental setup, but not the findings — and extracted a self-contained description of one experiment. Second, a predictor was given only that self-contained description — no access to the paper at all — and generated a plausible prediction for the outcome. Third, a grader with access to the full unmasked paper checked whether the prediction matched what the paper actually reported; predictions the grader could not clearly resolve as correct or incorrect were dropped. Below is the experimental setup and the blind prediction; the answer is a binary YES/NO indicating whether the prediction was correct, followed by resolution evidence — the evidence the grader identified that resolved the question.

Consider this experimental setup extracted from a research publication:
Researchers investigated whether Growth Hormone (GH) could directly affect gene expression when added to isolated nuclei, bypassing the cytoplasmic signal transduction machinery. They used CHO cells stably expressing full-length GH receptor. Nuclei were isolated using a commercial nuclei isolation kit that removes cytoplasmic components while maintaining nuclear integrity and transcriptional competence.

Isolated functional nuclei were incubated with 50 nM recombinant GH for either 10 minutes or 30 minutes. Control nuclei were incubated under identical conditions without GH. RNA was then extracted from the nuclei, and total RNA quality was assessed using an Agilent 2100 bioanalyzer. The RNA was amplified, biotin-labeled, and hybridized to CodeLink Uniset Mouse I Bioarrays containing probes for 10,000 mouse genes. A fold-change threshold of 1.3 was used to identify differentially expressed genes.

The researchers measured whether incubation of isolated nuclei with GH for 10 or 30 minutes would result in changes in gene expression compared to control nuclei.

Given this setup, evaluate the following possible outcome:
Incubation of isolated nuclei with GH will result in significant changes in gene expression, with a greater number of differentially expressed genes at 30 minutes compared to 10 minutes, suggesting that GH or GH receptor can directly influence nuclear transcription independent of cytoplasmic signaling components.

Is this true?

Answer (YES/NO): NO